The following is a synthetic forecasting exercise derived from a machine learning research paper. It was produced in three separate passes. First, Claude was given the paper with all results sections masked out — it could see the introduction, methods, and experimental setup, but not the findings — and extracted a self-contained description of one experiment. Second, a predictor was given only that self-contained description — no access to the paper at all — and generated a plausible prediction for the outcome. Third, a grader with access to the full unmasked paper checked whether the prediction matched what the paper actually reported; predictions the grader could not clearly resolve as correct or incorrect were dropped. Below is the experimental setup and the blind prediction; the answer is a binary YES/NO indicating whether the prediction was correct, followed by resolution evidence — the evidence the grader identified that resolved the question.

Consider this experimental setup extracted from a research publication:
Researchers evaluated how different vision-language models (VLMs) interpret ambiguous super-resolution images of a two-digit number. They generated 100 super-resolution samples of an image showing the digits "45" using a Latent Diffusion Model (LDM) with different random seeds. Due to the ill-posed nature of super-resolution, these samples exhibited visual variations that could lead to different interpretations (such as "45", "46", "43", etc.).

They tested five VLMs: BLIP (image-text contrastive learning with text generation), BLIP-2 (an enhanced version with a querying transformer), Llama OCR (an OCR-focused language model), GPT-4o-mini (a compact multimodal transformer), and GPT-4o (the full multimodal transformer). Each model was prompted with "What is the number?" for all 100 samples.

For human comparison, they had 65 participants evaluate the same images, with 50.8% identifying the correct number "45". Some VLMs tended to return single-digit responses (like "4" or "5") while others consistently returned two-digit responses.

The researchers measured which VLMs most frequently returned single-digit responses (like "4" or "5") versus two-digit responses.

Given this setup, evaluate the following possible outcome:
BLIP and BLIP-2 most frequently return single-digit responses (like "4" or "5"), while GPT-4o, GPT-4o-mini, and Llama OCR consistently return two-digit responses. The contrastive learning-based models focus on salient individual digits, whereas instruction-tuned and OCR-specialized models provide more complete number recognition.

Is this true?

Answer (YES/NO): NO